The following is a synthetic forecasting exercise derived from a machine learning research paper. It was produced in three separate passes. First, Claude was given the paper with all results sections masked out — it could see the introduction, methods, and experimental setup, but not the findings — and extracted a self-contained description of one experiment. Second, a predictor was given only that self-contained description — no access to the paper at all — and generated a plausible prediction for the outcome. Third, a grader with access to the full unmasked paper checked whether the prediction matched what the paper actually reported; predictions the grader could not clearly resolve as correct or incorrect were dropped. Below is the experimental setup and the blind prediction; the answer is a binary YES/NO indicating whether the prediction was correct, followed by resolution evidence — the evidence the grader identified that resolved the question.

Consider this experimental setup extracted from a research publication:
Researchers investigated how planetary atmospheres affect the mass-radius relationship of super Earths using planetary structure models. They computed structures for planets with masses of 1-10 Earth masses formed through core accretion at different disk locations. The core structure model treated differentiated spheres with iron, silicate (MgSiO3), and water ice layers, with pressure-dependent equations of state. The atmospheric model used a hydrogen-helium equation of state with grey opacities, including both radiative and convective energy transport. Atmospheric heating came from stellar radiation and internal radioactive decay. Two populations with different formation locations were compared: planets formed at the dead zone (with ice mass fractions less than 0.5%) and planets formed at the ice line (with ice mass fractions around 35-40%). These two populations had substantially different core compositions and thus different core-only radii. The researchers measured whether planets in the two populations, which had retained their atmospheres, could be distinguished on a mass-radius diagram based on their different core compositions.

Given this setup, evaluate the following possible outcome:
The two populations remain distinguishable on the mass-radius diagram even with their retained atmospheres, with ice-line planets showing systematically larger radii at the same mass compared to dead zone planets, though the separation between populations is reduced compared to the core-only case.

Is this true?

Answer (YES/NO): NO